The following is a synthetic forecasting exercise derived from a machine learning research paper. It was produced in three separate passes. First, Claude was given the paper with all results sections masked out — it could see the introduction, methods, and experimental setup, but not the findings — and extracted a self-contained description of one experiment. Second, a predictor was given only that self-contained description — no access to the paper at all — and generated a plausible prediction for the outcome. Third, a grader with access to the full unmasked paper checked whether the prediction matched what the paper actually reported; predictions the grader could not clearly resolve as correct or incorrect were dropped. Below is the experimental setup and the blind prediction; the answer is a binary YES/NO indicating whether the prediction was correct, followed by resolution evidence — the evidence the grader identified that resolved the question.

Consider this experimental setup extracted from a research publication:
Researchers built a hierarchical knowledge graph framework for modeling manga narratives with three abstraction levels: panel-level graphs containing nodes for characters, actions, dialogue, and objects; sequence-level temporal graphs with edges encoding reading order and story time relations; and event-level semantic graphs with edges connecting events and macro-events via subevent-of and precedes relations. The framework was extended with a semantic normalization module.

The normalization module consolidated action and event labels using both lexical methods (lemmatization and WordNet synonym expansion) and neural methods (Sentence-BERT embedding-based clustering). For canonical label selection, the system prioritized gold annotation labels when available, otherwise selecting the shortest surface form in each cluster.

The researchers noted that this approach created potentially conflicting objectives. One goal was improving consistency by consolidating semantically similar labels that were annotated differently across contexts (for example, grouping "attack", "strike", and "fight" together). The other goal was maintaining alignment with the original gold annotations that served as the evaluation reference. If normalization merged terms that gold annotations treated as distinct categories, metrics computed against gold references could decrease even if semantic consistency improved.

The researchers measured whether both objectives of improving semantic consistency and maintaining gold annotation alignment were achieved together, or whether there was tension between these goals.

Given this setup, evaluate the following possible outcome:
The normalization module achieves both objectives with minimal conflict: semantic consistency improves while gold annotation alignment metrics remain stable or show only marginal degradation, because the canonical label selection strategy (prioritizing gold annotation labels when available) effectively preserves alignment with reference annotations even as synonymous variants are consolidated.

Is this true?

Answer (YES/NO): NO